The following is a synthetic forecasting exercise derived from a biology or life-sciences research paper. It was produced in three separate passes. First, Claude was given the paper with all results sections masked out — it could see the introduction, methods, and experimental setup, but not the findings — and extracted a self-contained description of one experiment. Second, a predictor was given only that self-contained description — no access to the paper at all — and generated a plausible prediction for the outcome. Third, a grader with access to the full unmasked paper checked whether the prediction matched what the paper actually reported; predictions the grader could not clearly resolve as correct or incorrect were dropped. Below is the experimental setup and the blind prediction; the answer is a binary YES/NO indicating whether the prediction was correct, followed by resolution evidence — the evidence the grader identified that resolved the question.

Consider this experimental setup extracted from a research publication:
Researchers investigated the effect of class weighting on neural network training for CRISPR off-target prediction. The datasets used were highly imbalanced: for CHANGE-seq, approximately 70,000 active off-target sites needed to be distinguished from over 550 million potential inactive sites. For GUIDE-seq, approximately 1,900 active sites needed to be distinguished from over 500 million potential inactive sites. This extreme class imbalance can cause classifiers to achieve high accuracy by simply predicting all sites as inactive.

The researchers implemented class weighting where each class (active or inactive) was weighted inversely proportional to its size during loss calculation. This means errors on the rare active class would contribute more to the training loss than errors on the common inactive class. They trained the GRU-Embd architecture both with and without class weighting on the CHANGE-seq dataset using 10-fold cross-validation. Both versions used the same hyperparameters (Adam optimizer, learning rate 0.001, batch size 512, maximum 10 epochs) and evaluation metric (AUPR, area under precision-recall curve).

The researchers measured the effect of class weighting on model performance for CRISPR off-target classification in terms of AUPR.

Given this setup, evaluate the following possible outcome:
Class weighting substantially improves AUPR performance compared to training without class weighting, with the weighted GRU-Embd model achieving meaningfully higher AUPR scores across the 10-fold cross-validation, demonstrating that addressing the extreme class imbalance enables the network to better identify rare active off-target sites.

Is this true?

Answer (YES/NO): NO